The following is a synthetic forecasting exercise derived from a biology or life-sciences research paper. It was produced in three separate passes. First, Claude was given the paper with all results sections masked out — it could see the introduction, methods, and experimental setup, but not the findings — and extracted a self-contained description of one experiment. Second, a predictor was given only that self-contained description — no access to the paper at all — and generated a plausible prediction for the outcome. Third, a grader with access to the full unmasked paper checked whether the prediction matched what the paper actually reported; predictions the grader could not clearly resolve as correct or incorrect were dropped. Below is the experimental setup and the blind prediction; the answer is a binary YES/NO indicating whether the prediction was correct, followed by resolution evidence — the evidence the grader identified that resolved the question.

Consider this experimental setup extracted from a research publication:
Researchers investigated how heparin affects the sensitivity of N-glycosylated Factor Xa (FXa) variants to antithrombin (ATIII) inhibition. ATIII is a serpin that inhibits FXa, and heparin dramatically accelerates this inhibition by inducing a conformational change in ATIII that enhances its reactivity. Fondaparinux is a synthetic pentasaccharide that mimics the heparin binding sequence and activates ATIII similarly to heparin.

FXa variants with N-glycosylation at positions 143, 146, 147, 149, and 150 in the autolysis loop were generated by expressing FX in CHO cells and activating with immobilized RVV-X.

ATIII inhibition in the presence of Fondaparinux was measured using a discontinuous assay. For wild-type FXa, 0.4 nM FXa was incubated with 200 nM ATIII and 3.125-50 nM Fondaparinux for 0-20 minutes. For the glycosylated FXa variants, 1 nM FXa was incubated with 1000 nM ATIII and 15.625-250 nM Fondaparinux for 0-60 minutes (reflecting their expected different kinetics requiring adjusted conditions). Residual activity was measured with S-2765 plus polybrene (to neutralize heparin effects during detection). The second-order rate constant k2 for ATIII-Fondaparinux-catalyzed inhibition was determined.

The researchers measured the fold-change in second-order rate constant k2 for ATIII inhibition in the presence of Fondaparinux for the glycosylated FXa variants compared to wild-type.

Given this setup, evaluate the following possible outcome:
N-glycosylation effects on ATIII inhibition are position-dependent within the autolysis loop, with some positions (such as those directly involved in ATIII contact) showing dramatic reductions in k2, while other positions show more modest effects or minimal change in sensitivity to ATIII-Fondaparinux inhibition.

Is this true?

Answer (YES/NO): YES